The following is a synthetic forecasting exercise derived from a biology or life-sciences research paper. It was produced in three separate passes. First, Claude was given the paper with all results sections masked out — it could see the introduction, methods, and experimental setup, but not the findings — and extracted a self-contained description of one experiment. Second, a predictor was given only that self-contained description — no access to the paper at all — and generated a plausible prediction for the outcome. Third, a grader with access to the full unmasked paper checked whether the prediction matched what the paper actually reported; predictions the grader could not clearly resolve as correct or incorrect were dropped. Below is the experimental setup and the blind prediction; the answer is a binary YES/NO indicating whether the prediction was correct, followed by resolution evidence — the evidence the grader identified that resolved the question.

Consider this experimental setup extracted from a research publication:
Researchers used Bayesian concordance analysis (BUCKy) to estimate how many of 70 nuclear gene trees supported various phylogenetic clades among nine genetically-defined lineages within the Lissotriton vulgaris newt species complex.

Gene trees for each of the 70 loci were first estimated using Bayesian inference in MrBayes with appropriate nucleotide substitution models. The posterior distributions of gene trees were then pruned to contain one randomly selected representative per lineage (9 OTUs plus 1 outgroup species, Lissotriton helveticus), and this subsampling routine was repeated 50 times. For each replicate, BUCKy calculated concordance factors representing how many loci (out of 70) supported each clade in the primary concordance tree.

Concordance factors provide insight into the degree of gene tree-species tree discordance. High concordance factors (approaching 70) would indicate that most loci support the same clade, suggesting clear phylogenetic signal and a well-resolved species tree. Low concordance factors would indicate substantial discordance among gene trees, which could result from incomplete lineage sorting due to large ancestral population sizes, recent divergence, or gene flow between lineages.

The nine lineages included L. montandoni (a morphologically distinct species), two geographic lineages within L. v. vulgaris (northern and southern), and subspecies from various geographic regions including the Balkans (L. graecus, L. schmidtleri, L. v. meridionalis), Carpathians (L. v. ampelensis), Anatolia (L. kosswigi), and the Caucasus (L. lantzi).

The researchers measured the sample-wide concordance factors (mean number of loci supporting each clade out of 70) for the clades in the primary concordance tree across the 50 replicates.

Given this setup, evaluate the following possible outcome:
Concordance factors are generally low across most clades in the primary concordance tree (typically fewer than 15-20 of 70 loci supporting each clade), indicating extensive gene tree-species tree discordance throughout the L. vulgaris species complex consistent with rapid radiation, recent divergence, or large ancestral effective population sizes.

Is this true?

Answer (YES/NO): YES